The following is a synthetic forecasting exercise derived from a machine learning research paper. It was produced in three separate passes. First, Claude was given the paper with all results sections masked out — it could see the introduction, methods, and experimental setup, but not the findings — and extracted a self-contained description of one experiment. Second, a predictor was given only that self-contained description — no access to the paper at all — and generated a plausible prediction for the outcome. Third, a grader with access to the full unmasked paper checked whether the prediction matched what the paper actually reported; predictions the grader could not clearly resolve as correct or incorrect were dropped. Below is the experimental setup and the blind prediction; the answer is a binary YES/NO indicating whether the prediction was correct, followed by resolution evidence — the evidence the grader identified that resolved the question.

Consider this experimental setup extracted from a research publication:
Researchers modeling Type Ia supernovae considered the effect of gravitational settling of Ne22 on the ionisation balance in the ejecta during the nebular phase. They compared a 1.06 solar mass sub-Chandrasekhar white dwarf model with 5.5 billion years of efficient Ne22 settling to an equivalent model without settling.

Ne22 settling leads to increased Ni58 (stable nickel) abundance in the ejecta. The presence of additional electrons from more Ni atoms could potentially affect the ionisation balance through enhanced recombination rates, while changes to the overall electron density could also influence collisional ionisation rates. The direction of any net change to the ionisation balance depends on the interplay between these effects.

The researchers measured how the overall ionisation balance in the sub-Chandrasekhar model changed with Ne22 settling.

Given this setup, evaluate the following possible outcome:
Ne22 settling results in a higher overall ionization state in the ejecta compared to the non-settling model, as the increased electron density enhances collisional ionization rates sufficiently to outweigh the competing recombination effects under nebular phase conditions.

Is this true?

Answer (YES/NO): NO